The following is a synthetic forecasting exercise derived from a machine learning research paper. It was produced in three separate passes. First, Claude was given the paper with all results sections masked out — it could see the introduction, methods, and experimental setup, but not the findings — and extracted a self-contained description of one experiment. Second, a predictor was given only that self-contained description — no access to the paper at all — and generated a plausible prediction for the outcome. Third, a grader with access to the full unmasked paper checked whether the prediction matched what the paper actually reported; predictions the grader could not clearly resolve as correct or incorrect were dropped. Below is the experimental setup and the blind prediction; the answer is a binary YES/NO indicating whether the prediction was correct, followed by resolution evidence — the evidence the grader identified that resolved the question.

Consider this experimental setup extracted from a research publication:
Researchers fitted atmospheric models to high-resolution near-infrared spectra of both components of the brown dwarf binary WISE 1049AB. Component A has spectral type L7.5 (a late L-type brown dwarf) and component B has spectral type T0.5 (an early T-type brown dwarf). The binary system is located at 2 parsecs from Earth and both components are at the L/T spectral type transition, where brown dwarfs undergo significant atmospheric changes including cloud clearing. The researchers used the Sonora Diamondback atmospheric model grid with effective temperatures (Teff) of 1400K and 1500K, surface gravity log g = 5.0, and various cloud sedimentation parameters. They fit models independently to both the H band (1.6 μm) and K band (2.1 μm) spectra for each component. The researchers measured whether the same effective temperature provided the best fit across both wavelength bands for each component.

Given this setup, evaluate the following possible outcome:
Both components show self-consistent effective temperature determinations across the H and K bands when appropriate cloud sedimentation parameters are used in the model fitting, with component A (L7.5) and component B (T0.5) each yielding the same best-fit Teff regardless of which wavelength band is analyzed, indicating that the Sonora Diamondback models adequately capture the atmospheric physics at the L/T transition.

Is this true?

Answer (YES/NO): NO